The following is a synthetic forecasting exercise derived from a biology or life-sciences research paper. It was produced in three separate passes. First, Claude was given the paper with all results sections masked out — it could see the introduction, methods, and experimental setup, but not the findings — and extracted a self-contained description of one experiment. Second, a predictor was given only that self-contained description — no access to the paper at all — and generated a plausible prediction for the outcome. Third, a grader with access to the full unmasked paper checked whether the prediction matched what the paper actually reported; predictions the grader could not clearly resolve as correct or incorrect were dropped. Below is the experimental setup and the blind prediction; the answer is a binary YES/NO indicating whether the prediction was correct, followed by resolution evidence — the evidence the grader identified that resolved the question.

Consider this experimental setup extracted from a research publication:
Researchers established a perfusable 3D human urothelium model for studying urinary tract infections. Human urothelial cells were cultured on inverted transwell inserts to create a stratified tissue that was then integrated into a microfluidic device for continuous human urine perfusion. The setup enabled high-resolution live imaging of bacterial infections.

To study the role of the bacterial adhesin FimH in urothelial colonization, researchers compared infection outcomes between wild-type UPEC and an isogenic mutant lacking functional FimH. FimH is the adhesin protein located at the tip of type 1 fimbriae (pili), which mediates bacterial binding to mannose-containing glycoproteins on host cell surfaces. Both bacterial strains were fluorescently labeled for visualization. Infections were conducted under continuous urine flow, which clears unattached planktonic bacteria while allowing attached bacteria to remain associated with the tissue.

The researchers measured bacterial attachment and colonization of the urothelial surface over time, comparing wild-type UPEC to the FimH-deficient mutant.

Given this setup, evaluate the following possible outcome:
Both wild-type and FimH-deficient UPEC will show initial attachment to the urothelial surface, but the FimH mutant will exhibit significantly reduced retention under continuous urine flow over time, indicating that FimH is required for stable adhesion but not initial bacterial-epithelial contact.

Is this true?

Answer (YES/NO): NO